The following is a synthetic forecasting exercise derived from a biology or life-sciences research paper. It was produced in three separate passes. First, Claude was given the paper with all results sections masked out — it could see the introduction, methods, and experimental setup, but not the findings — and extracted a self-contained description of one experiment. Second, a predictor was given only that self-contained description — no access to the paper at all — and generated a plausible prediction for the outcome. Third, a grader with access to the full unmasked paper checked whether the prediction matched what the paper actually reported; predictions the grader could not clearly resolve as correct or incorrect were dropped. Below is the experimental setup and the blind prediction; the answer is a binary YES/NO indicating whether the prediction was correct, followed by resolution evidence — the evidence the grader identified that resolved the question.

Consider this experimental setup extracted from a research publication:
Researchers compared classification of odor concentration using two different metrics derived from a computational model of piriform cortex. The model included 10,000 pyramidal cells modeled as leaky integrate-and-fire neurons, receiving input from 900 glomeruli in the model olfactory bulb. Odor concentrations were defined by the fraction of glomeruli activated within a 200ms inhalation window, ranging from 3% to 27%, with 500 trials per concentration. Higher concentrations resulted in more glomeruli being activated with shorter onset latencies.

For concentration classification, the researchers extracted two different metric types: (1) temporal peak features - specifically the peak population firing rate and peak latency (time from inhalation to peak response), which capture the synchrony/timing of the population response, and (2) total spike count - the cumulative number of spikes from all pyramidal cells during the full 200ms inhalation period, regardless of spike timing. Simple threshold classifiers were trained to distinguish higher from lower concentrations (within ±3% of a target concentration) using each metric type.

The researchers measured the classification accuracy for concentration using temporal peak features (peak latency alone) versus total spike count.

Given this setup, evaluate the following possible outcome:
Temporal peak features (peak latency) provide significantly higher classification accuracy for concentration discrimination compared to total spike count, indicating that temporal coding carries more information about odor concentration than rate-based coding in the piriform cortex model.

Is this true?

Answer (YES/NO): NO